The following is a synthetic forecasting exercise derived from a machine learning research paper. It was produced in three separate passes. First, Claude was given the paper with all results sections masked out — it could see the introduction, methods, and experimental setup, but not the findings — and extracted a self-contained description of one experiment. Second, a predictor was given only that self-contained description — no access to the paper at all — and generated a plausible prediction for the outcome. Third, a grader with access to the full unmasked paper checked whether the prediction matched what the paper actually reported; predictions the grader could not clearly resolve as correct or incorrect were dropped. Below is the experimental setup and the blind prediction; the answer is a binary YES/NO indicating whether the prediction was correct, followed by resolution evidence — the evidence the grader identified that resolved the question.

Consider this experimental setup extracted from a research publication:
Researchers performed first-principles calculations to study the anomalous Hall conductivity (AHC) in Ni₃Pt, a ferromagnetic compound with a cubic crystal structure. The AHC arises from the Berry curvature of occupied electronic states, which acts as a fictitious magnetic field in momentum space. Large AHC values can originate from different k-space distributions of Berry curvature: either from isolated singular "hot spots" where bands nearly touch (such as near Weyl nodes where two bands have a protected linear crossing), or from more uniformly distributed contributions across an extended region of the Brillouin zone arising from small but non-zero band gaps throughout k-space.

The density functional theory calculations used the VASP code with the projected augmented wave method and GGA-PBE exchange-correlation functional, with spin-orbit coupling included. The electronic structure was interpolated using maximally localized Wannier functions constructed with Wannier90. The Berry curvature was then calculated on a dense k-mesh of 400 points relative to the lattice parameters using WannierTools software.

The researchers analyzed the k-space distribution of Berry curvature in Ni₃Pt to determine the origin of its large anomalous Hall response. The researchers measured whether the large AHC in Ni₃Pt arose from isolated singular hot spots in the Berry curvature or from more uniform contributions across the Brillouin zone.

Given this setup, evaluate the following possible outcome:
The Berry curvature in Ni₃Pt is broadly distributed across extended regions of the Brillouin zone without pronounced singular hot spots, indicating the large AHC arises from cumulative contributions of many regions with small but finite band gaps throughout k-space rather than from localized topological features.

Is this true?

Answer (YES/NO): YES